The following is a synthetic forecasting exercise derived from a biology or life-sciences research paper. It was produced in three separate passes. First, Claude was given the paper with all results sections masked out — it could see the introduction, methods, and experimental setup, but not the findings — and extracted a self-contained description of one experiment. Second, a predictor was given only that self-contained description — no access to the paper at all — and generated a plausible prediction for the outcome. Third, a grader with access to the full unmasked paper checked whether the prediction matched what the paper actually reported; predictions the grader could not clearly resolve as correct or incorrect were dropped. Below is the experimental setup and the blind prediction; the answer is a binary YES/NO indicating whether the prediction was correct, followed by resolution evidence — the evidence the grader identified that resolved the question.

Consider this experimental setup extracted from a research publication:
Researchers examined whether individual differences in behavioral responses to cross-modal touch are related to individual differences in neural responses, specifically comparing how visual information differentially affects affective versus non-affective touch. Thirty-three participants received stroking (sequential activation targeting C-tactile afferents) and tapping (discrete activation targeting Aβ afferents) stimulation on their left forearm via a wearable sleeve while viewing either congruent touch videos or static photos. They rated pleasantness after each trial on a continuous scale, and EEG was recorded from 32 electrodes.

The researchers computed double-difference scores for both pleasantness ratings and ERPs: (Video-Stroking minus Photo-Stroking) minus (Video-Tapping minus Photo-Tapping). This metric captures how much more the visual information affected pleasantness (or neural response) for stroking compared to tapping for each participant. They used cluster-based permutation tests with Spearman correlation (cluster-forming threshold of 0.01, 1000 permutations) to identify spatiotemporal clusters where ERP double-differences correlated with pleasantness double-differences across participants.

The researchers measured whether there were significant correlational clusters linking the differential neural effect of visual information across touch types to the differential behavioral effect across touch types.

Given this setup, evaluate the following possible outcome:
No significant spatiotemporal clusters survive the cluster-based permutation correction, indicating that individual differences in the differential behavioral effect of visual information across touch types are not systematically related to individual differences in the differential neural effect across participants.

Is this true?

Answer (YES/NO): NO